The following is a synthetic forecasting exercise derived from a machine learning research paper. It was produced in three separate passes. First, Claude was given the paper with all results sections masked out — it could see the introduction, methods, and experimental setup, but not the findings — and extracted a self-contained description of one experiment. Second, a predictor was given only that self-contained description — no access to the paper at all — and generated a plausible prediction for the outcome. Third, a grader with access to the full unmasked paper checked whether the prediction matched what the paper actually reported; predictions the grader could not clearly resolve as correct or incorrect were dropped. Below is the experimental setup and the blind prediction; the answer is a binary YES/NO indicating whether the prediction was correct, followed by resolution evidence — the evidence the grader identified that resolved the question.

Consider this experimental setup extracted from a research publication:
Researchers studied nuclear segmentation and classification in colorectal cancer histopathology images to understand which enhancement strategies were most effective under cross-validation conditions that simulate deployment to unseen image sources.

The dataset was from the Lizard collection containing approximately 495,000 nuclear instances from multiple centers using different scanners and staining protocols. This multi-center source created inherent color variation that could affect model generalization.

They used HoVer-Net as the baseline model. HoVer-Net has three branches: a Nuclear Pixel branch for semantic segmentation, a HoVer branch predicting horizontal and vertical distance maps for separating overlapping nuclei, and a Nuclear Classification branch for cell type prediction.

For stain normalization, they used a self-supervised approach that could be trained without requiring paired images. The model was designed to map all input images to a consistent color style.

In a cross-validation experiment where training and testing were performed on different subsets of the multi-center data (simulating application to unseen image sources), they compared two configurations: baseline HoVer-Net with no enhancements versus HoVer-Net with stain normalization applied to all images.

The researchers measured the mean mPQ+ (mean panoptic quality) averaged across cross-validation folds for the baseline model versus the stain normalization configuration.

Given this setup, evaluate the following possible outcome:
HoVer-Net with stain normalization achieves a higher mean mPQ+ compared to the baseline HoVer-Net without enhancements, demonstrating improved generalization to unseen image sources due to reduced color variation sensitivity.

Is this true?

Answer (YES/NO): YES